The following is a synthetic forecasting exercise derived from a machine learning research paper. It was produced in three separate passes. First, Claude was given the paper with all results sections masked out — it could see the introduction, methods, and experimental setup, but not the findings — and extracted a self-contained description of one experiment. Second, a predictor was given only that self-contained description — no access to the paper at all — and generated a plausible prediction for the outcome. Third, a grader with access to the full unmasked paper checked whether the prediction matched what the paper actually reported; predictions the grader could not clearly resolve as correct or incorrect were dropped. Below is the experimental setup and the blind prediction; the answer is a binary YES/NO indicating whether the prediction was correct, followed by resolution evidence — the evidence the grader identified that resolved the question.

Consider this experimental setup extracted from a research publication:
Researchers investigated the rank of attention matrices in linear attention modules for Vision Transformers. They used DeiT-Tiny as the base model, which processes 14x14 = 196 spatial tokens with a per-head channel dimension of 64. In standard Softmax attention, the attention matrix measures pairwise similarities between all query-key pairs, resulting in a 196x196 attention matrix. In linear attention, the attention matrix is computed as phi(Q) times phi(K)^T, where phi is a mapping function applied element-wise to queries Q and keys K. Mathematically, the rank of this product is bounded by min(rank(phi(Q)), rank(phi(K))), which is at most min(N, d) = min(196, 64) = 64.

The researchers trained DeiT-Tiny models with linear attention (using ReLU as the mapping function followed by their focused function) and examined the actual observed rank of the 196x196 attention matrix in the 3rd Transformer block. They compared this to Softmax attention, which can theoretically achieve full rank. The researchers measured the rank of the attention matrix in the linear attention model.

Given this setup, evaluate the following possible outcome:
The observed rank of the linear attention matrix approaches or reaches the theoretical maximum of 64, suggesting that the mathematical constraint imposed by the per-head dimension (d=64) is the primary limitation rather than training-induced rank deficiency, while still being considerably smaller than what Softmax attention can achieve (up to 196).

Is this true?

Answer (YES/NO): NO